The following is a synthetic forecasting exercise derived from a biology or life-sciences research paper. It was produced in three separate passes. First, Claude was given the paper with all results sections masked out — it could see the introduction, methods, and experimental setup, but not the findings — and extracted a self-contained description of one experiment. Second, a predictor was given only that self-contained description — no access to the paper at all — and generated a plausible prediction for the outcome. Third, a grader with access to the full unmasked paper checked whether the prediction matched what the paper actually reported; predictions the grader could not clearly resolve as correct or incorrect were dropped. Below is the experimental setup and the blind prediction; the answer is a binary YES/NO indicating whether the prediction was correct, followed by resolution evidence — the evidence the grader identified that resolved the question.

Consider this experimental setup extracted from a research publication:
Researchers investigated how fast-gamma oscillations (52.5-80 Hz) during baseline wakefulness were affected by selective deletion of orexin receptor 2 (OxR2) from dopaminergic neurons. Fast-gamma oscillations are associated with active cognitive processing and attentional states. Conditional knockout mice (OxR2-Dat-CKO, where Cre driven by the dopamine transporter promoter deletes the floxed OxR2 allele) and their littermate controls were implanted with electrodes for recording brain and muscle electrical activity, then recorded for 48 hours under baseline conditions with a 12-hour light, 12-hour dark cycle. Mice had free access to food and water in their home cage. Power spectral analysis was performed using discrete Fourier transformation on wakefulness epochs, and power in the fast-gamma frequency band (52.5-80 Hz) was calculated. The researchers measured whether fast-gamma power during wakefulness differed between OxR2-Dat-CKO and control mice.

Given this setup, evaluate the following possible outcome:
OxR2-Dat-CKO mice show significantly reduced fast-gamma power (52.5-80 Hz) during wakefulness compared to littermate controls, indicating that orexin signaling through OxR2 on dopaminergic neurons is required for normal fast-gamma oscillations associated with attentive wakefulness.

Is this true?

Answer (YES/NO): NO